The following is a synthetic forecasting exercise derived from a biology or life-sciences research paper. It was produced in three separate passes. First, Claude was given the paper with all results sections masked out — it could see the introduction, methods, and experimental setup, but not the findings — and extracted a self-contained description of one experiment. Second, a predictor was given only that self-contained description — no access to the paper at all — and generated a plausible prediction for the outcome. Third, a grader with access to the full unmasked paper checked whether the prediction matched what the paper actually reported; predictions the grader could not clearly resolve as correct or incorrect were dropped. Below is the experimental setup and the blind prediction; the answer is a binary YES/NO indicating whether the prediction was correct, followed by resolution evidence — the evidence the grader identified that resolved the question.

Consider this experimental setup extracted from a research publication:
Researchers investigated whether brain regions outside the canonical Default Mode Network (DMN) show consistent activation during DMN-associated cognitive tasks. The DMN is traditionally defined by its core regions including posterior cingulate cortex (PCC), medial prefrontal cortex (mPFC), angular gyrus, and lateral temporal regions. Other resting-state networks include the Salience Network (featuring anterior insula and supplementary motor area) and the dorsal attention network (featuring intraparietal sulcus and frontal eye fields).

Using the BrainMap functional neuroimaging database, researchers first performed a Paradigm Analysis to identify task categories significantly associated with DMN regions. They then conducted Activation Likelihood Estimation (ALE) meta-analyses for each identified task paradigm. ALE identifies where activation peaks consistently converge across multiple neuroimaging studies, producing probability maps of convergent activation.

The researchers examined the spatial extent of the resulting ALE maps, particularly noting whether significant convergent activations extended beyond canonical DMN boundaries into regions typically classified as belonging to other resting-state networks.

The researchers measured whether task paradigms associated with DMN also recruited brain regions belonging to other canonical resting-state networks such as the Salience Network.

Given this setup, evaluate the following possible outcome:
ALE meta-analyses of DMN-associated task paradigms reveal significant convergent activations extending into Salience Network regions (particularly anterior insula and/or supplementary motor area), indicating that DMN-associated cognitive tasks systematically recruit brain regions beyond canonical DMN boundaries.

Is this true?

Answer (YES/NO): YES